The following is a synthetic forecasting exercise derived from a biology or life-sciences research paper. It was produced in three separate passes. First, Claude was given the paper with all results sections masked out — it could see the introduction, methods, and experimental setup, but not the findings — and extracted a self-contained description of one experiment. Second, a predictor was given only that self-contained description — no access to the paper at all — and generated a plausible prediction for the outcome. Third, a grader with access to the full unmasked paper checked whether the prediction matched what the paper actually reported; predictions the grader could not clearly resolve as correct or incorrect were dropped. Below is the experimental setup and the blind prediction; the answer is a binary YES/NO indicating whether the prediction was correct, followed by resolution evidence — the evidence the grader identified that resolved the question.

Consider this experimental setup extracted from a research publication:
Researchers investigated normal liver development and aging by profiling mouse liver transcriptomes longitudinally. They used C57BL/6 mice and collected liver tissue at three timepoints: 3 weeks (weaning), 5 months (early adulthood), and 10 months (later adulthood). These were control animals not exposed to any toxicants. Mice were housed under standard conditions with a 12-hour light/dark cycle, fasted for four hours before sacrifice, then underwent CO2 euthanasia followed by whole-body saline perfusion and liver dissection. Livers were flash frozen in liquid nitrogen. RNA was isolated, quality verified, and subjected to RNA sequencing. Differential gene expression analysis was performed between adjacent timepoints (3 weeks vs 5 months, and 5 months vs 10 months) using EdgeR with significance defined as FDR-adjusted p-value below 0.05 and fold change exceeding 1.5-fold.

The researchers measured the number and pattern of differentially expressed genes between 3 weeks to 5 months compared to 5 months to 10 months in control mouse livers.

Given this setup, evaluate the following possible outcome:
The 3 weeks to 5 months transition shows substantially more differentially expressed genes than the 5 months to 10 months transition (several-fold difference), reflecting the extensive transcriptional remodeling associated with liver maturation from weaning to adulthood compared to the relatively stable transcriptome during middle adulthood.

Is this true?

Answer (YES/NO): YES